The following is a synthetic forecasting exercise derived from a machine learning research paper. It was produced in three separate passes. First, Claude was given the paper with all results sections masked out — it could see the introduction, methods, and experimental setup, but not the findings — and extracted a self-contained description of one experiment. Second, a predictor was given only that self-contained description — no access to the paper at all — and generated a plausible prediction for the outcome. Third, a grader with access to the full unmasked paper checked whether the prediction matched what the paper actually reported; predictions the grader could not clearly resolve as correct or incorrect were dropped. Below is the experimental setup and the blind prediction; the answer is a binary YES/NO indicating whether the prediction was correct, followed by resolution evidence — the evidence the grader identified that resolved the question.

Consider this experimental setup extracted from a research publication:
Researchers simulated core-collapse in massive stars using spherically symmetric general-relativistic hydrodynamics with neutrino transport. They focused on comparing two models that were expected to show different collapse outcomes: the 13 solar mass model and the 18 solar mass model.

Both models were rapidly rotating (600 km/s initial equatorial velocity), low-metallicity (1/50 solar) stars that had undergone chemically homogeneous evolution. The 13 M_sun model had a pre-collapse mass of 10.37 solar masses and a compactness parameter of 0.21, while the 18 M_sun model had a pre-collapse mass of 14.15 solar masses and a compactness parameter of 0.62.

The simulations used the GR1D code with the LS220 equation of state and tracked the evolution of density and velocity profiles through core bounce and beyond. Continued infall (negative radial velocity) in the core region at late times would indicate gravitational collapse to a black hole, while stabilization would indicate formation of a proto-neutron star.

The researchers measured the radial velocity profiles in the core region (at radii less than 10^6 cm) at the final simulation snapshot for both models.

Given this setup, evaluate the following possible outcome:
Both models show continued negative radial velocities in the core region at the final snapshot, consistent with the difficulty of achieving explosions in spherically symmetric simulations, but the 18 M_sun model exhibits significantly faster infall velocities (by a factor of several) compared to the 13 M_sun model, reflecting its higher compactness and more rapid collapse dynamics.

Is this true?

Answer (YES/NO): NO